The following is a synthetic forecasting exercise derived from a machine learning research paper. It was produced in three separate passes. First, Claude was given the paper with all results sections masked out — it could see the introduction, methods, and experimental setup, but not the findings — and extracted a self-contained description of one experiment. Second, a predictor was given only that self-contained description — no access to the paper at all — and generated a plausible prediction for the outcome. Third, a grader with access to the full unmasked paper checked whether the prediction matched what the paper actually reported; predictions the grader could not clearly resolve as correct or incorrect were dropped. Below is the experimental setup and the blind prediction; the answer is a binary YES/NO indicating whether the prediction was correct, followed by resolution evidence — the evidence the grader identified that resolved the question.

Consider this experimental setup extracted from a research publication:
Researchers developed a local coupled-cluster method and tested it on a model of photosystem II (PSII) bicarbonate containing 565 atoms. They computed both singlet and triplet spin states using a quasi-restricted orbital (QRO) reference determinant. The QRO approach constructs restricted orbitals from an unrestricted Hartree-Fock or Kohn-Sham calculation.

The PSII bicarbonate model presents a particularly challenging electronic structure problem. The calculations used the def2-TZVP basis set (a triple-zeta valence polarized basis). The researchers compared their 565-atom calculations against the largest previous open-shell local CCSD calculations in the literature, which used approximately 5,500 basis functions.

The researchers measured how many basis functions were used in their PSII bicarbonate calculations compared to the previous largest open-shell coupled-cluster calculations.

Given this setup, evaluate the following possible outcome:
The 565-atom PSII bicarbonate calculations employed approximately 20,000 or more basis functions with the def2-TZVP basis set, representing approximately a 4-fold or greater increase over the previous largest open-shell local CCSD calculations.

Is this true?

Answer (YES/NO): NO